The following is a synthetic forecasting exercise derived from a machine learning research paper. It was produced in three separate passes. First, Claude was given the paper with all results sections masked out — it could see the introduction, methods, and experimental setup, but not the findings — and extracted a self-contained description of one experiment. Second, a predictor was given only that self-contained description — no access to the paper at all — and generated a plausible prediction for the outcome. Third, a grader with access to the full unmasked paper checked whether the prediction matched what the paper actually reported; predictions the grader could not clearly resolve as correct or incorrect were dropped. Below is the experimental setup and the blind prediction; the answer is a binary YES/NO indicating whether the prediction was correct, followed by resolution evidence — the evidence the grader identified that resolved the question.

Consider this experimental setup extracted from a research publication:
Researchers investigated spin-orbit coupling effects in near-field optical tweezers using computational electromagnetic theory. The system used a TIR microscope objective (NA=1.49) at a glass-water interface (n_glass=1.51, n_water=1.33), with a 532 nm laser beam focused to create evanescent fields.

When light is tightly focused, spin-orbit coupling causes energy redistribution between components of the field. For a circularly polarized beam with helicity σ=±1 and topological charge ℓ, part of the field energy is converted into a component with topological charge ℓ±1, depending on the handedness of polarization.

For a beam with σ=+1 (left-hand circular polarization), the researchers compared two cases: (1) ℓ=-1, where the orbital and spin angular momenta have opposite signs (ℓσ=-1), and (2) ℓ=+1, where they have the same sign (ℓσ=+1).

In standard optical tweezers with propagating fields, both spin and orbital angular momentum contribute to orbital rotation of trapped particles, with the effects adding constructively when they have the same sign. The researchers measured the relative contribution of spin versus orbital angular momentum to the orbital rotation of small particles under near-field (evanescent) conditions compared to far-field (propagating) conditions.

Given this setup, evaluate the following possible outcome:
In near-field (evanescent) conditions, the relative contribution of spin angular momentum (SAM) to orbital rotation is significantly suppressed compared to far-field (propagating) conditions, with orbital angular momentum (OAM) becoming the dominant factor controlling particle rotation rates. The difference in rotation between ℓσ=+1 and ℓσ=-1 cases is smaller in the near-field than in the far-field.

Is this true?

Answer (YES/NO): NO